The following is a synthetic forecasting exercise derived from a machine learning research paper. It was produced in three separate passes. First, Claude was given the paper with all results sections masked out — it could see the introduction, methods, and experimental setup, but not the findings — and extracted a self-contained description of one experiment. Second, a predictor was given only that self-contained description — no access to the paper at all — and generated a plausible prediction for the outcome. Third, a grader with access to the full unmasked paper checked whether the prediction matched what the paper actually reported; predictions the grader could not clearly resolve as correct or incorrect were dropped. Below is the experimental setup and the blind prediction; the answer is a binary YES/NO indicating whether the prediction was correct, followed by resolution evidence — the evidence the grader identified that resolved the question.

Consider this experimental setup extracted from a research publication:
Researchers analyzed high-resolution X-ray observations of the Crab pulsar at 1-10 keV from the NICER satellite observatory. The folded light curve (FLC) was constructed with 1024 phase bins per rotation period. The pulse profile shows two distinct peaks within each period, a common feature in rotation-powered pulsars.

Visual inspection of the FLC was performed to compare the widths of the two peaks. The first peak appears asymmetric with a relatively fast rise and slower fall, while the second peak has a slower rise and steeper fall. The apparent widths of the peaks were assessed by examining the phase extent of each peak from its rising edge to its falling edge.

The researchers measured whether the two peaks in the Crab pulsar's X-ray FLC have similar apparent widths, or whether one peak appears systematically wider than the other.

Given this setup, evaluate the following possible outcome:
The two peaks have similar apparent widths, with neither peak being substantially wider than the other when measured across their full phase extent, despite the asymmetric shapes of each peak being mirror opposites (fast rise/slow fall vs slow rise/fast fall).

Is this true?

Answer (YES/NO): NO